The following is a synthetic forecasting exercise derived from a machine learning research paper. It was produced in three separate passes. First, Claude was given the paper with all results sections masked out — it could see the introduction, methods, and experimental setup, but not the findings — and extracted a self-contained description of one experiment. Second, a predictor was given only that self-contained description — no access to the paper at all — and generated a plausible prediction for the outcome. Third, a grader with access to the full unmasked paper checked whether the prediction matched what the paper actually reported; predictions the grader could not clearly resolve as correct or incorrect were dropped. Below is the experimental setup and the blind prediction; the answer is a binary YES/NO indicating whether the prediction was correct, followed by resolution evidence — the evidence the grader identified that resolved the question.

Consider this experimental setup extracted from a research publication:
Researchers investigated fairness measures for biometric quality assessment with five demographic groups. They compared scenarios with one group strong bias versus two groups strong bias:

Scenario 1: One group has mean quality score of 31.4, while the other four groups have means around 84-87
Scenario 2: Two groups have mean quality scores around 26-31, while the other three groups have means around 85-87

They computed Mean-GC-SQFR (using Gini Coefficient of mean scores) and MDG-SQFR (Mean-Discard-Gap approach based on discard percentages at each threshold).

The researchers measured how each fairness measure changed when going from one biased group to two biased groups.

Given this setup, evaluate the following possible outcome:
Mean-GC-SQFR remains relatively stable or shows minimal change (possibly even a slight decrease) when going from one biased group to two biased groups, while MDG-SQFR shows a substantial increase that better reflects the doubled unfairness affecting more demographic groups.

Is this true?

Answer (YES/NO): NO